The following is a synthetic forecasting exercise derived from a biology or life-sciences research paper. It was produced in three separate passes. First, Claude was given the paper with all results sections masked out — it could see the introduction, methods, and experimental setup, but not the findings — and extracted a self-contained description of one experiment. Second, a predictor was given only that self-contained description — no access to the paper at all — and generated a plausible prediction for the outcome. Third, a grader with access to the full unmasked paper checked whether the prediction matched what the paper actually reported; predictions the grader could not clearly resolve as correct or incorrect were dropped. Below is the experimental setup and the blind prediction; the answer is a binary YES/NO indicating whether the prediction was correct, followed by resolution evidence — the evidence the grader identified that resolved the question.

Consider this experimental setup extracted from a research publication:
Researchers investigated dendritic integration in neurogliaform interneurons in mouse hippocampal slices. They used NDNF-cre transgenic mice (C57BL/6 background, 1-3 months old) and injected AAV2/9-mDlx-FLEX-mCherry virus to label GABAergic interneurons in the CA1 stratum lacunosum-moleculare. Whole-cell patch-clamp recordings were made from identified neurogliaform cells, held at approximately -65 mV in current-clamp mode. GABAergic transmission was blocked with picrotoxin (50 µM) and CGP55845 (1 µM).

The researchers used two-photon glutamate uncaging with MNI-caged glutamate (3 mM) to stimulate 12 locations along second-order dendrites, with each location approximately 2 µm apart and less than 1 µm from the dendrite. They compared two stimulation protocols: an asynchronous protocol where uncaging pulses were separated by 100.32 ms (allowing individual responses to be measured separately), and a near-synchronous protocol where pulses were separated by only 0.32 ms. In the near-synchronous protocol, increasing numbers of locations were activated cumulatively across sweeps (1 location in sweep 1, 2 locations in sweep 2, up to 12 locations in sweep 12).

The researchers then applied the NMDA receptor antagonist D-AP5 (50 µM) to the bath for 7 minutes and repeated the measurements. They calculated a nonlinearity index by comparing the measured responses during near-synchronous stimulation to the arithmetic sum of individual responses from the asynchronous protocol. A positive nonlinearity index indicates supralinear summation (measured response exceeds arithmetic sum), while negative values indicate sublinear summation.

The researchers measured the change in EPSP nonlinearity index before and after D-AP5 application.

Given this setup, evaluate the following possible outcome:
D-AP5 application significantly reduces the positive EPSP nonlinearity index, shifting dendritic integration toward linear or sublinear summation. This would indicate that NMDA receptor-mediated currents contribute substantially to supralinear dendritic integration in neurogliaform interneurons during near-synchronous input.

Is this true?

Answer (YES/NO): YES